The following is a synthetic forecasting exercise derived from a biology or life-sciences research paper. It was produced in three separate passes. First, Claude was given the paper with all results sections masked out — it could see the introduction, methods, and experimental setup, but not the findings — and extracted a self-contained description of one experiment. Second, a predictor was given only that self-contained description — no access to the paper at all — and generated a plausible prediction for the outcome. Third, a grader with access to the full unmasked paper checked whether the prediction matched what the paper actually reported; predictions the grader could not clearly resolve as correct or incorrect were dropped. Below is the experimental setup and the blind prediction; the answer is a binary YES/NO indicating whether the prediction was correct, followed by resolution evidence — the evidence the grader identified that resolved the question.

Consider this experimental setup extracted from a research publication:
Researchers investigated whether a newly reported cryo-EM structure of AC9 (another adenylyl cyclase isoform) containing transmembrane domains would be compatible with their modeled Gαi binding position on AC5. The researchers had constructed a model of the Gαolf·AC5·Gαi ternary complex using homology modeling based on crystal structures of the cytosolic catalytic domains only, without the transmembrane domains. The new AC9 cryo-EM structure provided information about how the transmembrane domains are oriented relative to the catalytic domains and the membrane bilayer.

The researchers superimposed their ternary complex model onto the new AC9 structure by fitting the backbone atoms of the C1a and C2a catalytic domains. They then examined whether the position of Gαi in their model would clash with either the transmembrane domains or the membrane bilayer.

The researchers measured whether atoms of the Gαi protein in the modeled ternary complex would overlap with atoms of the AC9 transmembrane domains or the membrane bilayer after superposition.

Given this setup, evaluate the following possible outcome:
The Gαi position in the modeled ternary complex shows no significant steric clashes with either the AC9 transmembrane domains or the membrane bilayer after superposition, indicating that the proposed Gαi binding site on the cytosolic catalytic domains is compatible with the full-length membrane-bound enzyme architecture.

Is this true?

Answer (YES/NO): YES